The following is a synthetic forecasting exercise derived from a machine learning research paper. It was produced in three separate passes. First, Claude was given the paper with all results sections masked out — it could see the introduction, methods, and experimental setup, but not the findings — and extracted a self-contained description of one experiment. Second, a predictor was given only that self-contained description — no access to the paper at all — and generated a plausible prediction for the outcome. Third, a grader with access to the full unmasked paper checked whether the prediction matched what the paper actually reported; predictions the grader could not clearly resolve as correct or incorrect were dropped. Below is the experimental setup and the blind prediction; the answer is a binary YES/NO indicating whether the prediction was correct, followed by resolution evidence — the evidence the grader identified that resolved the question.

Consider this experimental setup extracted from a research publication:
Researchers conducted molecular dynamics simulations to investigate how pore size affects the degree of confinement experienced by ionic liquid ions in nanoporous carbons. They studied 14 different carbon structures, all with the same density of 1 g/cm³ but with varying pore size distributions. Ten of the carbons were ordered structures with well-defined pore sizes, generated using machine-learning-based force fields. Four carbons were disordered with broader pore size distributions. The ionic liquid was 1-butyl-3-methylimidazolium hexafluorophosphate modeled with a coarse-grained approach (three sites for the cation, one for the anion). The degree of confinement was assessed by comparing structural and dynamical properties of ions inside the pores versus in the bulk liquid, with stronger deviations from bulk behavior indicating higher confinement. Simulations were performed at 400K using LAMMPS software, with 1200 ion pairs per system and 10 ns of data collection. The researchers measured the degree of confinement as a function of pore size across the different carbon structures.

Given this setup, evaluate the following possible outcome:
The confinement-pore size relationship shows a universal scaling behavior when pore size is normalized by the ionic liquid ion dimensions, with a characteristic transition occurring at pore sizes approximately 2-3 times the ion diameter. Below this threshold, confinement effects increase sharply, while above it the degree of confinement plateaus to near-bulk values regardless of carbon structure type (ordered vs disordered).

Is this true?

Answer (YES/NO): NO